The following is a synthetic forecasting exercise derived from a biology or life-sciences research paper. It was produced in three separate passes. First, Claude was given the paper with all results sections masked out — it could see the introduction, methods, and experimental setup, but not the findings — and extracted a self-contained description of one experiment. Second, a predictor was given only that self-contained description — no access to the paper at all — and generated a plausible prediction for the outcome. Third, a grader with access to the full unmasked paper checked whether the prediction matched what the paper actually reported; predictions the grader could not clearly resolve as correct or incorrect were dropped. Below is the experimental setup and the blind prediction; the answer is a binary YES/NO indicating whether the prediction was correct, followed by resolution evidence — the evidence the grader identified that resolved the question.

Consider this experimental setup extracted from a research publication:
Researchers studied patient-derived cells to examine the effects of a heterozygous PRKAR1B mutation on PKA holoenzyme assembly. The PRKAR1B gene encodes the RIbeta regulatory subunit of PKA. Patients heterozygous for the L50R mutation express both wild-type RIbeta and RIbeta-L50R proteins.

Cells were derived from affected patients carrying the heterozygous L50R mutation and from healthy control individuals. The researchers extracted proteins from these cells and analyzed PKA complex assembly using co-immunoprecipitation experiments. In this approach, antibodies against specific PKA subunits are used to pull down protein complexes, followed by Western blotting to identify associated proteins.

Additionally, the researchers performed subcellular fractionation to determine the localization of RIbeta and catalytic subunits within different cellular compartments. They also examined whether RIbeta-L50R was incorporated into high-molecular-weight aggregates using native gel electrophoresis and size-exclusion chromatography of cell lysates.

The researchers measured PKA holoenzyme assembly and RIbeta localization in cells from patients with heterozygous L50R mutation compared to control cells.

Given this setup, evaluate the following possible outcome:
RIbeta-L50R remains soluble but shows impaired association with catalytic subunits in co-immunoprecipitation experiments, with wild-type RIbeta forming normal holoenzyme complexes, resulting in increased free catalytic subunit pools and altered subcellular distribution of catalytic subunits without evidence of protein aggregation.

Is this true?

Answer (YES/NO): NO